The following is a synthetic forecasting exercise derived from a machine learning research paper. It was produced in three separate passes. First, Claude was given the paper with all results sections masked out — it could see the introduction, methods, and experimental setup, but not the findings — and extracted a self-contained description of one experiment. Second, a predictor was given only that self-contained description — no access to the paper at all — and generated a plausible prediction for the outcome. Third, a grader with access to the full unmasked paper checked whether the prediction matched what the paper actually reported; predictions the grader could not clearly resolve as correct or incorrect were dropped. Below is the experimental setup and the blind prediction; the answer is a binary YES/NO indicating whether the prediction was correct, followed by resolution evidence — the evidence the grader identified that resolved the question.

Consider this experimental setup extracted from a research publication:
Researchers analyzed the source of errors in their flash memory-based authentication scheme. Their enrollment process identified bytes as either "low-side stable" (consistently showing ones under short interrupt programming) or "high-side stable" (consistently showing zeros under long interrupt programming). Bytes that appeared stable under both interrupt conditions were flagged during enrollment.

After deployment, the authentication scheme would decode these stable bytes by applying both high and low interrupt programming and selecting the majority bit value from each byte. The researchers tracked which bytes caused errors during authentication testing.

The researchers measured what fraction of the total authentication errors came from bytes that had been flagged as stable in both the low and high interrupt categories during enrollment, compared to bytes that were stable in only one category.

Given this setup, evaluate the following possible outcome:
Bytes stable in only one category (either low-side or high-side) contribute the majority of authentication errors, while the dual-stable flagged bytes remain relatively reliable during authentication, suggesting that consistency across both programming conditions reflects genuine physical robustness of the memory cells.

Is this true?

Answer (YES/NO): NO